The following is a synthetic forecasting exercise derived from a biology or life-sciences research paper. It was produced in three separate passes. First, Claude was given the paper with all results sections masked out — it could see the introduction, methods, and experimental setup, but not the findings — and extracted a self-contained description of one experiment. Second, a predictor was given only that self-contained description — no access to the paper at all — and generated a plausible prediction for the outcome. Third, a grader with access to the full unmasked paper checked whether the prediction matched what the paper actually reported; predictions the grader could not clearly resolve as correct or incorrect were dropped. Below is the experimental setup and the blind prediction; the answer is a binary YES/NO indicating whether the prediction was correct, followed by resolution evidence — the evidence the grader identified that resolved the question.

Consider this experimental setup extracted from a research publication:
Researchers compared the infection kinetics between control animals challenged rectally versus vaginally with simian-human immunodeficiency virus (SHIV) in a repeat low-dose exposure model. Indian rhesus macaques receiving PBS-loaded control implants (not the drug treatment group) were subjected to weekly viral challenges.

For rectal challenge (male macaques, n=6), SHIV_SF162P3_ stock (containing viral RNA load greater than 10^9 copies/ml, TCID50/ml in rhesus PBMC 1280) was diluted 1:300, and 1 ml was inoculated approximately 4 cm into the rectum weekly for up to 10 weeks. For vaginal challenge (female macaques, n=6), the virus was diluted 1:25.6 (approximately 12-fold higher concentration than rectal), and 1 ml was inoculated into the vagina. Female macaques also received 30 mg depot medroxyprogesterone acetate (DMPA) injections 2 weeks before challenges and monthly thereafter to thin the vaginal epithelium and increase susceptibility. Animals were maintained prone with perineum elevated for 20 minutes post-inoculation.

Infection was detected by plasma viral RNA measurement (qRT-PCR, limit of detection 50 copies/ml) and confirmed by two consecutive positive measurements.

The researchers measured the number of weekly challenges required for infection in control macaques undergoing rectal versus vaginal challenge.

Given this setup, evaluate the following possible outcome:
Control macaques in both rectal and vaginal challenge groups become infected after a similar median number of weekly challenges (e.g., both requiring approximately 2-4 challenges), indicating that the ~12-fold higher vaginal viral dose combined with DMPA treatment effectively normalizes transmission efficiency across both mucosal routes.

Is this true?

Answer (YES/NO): YES